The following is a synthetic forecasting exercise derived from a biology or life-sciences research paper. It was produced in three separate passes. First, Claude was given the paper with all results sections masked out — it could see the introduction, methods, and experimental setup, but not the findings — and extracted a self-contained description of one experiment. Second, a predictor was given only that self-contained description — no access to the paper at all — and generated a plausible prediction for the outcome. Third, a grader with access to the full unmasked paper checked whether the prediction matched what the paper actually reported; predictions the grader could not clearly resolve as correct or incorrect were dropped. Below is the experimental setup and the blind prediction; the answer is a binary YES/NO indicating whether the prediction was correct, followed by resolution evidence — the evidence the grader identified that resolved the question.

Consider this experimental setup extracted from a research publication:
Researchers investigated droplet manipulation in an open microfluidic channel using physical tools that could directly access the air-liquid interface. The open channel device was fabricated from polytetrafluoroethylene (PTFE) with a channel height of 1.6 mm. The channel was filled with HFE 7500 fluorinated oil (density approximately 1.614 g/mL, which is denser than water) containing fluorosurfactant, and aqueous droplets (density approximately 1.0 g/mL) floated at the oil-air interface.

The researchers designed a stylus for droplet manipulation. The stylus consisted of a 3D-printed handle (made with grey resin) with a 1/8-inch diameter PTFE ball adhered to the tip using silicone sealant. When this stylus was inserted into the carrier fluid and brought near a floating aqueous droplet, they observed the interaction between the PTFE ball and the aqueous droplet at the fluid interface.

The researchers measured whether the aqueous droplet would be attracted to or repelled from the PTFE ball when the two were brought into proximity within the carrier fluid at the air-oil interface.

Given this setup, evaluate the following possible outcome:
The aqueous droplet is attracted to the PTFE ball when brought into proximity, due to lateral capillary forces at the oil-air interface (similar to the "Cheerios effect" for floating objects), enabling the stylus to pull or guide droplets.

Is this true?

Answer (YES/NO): YES